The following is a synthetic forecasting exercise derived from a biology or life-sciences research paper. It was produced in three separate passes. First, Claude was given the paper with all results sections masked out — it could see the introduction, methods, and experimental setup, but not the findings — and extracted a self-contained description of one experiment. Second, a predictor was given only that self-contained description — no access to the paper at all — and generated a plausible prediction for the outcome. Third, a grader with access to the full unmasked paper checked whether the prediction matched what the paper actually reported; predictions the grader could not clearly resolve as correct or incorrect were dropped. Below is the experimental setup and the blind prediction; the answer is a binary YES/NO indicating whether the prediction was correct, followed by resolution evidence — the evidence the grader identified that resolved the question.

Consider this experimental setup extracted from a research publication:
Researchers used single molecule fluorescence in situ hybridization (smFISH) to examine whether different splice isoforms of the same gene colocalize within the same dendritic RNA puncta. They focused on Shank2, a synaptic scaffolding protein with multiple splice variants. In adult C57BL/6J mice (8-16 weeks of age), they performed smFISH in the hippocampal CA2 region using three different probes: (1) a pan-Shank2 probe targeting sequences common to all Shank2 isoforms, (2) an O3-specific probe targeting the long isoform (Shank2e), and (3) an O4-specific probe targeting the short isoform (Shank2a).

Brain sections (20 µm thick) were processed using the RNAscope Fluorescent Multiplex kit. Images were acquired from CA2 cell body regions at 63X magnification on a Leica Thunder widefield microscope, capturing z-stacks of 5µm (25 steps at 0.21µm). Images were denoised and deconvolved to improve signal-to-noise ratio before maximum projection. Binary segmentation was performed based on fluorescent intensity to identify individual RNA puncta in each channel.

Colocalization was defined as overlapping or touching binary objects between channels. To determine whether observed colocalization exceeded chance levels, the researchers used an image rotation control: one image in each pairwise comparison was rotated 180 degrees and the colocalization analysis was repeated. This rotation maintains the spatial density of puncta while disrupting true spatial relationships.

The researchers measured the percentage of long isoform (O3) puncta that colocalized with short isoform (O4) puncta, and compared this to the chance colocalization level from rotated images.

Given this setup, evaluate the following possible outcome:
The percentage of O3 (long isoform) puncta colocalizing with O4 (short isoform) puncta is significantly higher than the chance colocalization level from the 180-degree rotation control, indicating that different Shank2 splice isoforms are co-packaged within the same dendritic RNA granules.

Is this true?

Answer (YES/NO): NO